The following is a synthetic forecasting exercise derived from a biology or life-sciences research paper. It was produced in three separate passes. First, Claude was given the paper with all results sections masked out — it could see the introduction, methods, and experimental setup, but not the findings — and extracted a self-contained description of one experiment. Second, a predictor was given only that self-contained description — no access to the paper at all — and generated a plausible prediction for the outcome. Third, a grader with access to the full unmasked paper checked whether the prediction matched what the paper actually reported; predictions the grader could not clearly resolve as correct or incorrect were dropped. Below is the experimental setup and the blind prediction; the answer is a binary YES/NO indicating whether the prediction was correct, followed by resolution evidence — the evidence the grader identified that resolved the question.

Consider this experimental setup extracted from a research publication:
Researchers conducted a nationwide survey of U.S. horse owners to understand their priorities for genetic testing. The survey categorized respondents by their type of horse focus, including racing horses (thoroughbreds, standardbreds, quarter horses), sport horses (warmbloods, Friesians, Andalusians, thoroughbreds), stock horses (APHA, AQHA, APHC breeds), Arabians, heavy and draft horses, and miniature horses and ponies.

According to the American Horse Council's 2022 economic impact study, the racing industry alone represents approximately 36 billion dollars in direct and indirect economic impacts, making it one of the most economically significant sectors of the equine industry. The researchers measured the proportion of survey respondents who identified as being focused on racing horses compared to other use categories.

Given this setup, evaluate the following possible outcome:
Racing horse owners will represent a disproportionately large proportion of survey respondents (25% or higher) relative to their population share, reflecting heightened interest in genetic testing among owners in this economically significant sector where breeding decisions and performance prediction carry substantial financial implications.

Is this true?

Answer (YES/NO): NO